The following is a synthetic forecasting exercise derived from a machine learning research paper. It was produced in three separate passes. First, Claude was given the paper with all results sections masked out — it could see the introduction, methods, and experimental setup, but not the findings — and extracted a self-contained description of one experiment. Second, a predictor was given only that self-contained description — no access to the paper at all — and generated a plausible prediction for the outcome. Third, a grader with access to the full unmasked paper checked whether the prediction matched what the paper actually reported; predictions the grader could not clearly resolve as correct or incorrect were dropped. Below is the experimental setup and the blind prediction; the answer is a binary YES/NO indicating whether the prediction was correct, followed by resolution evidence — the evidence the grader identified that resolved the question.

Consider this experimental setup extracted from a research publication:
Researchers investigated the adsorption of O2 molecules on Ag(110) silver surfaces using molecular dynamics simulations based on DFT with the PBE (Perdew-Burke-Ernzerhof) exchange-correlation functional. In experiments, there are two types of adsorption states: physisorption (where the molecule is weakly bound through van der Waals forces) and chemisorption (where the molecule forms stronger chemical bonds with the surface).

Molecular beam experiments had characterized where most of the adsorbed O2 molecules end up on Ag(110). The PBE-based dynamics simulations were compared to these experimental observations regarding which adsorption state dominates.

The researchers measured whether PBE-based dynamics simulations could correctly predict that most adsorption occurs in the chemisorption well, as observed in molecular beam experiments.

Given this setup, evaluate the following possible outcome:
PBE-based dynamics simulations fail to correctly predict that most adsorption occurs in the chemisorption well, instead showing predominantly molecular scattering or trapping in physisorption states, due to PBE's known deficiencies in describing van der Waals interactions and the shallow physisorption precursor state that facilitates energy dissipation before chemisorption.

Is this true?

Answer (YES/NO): YES